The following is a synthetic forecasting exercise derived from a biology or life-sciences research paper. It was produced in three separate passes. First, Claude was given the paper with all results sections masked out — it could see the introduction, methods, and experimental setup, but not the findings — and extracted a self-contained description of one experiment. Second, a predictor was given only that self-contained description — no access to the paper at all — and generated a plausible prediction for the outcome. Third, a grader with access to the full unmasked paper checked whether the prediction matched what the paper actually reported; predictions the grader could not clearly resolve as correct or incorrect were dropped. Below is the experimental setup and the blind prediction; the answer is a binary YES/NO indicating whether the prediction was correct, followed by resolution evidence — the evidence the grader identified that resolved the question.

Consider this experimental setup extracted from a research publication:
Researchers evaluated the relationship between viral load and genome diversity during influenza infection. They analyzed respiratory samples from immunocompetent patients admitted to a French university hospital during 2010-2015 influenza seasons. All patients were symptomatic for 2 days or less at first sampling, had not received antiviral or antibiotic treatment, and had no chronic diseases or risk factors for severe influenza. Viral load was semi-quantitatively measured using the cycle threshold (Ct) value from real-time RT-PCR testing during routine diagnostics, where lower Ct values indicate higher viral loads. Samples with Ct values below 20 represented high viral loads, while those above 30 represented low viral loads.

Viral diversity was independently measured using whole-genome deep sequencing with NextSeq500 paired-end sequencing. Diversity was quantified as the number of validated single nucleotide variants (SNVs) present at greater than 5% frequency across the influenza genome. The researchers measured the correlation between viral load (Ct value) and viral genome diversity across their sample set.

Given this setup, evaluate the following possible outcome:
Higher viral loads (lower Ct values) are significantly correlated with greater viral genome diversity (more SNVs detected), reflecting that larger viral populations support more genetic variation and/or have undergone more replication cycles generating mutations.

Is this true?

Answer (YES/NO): NO